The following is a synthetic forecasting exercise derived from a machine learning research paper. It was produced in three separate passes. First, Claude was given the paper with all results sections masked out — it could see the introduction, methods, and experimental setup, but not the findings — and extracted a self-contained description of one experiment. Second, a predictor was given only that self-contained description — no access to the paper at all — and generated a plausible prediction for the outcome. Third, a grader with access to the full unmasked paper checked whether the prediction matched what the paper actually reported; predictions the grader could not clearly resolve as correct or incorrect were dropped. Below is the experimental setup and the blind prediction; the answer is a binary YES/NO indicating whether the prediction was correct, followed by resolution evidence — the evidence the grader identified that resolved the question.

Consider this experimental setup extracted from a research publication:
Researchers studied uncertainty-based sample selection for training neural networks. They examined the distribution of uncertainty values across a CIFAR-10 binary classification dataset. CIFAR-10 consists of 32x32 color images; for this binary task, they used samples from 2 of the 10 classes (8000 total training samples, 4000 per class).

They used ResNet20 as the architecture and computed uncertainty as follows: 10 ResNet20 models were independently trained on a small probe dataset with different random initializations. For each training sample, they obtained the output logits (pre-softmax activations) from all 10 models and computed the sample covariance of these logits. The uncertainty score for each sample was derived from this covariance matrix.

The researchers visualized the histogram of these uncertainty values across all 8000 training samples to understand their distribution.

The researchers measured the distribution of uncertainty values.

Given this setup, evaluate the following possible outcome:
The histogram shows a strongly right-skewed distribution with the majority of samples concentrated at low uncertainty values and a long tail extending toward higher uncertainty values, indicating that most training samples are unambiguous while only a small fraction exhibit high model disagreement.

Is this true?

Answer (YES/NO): YES